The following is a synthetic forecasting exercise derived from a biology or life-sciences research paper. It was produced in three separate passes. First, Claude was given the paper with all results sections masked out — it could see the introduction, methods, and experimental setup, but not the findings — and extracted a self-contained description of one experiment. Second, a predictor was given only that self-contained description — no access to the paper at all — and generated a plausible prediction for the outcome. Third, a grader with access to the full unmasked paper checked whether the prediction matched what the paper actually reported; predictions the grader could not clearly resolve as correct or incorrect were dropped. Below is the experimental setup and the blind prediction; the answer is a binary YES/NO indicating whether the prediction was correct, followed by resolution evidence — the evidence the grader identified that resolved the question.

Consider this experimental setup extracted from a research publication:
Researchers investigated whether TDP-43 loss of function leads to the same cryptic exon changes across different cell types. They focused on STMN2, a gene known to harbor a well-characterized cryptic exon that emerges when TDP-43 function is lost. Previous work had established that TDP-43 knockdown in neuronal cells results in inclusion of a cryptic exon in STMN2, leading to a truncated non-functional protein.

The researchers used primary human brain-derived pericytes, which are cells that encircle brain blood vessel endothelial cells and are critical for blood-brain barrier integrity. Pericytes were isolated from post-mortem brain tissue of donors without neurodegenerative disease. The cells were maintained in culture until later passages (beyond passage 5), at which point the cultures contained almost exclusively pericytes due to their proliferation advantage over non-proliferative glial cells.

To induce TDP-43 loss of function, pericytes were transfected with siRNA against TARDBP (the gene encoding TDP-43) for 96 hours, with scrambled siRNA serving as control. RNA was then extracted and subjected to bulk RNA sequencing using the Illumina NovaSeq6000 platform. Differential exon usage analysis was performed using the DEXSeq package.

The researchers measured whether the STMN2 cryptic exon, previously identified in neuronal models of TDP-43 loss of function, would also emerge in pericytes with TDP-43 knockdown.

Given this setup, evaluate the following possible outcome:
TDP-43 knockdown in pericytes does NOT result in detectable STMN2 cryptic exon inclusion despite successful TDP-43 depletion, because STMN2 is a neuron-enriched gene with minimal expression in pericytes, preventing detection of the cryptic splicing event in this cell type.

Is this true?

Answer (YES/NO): YES